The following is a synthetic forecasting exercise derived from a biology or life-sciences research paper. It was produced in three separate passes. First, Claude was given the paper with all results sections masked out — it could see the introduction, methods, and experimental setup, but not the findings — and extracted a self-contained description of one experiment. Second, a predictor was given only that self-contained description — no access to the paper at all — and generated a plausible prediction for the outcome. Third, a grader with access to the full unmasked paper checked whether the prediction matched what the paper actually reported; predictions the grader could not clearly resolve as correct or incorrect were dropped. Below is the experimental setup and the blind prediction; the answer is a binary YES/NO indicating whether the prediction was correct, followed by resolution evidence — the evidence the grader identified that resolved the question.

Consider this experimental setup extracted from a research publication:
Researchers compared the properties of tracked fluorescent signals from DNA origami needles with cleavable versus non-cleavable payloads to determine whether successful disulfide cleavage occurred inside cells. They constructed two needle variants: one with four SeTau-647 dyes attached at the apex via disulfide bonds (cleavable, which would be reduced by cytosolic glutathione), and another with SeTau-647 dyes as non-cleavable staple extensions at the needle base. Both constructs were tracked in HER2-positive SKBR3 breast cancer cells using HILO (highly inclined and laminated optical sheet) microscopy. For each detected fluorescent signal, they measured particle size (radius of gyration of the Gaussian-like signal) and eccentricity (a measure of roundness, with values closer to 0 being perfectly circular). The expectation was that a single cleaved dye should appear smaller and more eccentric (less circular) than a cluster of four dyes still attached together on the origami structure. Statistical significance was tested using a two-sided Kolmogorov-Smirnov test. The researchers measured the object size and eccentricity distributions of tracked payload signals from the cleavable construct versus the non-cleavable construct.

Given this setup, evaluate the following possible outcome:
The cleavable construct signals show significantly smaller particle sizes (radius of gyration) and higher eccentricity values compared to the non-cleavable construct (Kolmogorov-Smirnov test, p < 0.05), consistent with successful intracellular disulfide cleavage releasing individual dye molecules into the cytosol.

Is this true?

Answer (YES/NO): YES